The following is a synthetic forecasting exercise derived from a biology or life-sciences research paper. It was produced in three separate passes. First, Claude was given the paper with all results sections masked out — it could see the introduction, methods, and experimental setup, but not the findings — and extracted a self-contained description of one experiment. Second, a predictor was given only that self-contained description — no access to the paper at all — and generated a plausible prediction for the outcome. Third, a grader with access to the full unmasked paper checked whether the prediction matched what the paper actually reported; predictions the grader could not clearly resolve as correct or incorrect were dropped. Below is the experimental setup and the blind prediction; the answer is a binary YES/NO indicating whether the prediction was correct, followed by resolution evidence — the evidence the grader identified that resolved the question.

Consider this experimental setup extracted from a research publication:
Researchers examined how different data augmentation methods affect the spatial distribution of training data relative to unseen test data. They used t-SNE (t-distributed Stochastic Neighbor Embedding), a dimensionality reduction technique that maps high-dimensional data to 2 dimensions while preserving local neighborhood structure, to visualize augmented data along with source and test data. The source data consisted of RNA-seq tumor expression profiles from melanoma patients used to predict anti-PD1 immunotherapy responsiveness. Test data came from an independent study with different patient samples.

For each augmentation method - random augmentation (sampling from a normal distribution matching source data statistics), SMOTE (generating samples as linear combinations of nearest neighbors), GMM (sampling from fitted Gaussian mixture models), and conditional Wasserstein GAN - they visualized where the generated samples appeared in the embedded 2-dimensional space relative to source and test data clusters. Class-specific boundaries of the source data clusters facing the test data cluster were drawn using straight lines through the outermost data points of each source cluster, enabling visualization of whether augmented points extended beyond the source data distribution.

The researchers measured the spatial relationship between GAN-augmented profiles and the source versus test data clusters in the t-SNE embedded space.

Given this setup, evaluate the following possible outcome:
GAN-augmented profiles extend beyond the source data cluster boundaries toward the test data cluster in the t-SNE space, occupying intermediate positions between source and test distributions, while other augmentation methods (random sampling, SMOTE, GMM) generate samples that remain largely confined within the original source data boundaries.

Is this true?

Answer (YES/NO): YES